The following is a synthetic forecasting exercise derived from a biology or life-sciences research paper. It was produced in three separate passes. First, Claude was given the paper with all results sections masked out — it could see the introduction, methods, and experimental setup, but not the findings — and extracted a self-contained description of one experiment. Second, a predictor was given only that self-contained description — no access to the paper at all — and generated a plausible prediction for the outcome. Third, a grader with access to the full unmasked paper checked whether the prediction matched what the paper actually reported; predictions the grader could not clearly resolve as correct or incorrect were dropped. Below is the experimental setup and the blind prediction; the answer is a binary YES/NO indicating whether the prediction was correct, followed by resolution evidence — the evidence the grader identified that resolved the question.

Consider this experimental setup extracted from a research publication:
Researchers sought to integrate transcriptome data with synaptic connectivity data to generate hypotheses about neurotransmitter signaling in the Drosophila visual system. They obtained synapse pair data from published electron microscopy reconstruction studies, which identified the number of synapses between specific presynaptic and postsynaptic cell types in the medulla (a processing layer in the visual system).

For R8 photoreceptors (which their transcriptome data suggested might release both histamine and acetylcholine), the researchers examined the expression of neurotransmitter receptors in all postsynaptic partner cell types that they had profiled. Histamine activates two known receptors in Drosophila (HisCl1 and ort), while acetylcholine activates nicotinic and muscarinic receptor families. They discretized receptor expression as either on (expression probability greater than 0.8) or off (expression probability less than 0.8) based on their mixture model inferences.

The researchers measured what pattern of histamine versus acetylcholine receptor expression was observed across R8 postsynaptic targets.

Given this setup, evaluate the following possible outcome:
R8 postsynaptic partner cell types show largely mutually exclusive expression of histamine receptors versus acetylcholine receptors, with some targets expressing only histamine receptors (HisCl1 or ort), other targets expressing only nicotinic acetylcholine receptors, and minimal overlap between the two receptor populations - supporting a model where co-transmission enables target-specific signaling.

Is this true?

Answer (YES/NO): NO